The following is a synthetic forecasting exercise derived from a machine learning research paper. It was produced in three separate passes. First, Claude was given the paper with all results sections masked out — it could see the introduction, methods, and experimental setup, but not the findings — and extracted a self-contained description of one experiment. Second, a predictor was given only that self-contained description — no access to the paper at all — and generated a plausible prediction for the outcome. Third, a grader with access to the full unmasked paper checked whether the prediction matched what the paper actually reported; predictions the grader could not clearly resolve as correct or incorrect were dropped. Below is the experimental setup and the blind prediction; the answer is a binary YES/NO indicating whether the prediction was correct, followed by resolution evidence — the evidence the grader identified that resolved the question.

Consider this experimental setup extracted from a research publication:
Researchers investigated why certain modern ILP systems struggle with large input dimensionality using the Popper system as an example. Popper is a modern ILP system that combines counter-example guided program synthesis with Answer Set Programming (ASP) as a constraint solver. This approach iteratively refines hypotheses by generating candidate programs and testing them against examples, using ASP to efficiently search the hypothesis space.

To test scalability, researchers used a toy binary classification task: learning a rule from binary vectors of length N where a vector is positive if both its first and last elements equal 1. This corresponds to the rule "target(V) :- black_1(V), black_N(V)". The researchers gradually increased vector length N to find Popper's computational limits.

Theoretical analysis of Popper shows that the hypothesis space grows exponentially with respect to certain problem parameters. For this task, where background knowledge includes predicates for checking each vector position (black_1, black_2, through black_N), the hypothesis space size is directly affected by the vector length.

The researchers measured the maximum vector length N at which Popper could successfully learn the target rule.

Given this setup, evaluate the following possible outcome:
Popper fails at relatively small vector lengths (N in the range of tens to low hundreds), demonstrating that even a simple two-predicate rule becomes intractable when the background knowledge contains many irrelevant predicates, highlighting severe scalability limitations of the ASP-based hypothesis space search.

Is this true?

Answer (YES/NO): YES